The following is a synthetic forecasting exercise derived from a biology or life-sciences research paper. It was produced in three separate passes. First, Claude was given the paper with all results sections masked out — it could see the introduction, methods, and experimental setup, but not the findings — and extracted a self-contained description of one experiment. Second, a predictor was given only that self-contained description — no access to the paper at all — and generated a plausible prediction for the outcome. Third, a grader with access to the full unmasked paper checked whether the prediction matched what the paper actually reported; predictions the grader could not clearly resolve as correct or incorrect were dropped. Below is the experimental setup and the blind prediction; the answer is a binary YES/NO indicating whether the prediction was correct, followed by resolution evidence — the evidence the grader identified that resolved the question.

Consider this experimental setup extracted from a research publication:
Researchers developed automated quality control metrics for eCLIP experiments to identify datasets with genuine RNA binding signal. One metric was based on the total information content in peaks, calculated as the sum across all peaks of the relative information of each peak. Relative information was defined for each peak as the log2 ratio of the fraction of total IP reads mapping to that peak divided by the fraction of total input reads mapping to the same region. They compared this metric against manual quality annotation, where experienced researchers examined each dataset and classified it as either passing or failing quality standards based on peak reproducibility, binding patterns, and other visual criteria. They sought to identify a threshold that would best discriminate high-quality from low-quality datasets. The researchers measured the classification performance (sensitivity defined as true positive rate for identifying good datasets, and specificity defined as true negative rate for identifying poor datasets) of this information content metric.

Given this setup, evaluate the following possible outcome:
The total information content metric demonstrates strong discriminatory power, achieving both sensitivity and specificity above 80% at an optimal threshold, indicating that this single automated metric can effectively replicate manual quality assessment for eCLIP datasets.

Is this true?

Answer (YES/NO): NO